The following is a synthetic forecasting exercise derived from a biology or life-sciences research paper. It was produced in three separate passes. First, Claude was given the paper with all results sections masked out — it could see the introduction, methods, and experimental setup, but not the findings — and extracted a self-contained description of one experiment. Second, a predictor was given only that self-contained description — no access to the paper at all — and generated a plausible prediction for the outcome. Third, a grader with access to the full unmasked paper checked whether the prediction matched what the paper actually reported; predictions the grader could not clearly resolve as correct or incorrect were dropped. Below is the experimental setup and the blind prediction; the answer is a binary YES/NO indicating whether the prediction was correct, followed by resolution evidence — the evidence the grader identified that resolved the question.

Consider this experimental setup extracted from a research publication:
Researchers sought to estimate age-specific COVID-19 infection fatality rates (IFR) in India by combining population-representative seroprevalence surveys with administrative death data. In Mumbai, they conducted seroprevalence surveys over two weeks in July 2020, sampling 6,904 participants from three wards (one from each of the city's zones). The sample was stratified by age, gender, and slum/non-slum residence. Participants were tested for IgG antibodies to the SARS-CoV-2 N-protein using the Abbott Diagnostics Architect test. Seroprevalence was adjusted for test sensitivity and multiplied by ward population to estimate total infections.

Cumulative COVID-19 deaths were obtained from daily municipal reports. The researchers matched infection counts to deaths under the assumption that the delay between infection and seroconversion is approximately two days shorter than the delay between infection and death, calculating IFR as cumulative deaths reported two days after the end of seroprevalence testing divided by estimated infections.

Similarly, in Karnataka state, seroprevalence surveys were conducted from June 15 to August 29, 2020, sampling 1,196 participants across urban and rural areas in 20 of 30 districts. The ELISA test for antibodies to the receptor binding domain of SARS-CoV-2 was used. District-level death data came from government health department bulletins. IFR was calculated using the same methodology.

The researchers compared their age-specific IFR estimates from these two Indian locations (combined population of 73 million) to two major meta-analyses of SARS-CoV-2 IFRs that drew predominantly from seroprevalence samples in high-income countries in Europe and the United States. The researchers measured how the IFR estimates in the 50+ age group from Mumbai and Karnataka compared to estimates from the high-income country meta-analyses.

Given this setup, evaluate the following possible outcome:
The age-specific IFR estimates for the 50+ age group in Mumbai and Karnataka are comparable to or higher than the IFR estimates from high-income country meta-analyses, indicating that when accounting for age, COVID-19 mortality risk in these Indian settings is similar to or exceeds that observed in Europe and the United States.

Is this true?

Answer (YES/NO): NO